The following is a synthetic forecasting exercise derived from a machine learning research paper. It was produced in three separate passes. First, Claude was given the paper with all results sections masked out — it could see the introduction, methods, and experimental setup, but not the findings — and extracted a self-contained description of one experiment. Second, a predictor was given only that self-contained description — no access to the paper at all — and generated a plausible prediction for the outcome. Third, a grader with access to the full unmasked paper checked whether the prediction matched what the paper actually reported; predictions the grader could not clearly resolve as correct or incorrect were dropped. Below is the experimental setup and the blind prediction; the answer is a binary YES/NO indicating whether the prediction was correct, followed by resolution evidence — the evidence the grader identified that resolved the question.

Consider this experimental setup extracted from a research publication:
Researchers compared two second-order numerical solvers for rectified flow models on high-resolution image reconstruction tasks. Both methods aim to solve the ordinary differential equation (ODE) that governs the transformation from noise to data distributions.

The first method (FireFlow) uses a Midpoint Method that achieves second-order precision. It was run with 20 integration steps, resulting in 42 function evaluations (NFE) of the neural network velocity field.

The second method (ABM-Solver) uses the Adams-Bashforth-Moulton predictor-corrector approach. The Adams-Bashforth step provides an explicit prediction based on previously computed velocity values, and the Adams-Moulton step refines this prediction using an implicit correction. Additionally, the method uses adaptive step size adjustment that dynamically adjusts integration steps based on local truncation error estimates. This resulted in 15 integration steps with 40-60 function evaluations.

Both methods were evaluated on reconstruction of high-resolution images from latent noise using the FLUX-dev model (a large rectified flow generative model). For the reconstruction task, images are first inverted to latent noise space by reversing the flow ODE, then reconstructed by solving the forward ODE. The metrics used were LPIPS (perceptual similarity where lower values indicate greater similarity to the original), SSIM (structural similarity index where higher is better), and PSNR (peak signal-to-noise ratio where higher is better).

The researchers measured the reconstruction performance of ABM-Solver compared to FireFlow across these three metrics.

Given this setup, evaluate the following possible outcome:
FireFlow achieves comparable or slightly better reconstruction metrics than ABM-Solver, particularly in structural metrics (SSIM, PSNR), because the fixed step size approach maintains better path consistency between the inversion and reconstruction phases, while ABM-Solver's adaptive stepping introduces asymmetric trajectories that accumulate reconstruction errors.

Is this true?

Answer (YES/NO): NO